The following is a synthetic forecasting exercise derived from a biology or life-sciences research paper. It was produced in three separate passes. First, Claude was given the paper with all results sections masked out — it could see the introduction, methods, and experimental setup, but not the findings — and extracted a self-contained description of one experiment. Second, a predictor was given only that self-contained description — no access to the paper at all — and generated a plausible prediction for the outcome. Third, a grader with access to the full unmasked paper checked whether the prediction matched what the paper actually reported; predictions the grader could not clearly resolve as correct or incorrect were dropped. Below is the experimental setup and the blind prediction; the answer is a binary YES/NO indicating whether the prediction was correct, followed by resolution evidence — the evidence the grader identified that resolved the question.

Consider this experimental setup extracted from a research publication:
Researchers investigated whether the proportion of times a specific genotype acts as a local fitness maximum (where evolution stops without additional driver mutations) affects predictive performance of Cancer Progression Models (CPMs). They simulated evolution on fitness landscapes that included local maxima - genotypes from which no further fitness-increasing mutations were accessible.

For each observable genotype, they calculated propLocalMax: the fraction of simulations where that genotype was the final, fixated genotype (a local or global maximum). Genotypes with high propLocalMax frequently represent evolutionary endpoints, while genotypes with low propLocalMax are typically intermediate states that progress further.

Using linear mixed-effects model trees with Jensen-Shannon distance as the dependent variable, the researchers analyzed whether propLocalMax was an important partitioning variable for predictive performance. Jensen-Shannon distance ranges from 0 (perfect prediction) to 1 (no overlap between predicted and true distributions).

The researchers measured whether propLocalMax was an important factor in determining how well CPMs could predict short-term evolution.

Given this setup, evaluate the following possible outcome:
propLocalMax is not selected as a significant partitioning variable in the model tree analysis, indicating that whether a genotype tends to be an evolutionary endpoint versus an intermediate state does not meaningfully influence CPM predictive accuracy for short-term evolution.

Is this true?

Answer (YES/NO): NO